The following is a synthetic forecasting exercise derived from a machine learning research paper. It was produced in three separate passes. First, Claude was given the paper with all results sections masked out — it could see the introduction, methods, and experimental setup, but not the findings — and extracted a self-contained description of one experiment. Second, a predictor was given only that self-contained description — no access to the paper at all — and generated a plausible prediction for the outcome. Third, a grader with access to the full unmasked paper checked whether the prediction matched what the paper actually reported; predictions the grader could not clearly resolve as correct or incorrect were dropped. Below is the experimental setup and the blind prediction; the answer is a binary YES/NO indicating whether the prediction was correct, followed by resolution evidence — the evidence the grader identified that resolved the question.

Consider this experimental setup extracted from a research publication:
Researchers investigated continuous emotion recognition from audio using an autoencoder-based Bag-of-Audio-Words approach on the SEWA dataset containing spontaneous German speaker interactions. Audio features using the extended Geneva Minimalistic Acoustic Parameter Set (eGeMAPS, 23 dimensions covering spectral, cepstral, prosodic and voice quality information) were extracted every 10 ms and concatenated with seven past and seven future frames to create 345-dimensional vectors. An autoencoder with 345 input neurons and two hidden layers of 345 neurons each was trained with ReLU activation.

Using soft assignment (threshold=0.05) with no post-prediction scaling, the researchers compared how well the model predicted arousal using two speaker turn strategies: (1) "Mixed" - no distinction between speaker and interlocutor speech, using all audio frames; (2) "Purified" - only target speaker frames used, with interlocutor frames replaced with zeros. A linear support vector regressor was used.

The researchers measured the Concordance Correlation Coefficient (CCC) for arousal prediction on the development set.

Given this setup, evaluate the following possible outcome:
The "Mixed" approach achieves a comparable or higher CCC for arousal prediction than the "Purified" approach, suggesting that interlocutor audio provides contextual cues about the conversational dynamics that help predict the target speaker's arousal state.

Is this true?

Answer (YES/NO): YES